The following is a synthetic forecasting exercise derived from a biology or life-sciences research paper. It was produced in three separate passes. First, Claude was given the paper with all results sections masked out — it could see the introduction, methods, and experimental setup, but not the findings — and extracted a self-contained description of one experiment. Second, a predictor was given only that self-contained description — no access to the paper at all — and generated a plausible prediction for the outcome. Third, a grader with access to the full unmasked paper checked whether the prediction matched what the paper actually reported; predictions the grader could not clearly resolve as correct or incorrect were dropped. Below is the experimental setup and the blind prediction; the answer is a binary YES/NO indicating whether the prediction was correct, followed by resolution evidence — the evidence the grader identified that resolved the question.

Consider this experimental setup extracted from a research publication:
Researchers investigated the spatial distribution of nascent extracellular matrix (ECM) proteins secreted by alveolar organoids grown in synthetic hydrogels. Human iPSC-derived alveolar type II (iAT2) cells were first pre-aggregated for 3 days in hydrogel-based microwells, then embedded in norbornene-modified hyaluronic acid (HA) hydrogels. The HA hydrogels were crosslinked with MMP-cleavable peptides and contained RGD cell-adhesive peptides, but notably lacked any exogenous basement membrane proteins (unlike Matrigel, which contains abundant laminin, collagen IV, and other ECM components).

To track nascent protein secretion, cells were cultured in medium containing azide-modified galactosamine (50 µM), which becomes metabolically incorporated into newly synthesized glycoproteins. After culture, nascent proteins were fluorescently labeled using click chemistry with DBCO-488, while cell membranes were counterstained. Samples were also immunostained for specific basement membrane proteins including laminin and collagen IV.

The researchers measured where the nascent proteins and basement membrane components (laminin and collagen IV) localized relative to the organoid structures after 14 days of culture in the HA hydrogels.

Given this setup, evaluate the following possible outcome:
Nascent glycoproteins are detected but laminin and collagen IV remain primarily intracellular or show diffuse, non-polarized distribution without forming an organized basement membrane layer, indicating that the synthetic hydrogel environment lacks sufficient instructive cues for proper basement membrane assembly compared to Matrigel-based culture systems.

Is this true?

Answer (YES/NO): NO